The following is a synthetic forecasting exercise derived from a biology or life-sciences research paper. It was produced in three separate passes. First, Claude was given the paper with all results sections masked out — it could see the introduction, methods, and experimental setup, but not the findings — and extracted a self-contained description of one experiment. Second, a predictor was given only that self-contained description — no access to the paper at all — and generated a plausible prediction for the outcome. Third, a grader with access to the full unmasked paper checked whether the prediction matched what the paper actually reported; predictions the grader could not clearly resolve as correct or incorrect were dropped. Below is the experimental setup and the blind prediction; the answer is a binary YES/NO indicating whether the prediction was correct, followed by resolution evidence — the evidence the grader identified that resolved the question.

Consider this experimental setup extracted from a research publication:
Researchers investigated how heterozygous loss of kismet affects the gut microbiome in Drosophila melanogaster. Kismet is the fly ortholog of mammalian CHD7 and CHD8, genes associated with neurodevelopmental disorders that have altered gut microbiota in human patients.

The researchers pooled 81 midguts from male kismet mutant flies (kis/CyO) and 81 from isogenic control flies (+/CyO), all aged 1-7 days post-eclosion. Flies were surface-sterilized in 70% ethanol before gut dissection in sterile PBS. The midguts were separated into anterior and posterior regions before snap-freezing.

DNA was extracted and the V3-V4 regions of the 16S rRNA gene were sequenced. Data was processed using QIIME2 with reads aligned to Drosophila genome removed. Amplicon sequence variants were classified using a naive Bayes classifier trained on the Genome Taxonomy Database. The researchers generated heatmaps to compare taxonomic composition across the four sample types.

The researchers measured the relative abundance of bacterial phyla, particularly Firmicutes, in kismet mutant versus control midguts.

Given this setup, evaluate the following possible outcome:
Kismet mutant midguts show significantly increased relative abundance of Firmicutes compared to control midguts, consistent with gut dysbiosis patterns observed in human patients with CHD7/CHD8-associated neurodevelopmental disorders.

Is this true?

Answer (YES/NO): NO